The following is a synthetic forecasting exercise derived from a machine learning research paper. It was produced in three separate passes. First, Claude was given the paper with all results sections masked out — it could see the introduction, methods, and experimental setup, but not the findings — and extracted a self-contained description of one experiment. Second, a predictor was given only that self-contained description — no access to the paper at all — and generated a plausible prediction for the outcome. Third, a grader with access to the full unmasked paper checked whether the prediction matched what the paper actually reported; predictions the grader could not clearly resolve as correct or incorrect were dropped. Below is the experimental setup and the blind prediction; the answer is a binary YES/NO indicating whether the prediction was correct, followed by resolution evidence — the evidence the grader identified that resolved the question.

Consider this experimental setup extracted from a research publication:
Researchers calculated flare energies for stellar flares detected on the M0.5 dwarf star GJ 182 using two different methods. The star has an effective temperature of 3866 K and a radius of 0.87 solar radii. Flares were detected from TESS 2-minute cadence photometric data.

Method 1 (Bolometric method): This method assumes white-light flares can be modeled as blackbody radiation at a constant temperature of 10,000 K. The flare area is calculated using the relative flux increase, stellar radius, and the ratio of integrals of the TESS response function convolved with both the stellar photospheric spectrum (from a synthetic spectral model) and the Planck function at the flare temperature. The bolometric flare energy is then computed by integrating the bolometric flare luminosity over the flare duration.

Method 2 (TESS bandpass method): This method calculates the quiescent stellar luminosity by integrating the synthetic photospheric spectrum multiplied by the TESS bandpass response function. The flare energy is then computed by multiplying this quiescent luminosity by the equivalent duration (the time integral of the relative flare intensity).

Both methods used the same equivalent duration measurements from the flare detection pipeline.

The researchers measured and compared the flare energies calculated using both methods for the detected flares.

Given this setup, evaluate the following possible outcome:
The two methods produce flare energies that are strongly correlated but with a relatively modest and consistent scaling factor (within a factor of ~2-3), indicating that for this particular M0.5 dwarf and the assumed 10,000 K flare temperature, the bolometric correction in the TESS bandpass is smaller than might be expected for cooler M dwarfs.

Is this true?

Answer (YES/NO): NO